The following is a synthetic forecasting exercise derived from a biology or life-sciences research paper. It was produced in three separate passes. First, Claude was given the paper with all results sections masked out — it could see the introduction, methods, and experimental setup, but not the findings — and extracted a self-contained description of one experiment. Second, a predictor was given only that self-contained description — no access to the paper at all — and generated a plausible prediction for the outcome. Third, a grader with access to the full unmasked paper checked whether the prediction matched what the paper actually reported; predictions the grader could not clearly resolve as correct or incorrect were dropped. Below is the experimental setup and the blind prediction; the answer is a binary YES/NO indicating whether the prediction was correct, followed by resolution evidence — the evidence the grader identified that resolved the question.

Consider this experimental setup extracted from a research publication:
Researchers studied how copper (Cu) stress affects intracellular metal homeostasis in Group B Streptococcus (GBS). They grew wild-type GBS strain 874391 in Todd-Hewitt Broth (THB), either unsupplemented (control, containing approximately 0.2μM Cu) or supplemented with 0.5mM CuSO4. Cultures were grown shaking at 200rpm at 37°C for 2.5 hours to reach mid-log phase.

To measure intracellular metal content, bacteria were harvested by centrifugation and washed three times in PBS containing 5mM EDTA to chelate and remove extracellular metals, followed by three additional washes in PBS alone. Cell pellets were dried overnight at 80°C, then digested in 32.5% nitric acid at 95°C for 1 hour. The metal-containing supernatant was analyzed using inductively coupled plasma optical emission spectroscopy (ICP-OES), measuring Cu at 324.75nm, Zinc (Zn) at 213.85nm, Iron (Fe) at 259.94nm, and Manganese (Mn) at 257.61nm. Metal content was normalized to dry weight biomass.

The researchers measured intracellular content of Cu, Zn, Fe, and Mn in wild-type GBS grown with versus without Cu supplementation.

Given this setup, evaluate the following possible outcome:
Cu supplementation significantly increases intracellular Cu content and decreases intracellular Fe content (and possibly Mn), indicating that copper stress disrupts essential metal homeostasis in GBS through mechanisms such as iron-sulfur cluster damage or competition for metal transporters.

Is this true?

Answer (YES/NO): NO